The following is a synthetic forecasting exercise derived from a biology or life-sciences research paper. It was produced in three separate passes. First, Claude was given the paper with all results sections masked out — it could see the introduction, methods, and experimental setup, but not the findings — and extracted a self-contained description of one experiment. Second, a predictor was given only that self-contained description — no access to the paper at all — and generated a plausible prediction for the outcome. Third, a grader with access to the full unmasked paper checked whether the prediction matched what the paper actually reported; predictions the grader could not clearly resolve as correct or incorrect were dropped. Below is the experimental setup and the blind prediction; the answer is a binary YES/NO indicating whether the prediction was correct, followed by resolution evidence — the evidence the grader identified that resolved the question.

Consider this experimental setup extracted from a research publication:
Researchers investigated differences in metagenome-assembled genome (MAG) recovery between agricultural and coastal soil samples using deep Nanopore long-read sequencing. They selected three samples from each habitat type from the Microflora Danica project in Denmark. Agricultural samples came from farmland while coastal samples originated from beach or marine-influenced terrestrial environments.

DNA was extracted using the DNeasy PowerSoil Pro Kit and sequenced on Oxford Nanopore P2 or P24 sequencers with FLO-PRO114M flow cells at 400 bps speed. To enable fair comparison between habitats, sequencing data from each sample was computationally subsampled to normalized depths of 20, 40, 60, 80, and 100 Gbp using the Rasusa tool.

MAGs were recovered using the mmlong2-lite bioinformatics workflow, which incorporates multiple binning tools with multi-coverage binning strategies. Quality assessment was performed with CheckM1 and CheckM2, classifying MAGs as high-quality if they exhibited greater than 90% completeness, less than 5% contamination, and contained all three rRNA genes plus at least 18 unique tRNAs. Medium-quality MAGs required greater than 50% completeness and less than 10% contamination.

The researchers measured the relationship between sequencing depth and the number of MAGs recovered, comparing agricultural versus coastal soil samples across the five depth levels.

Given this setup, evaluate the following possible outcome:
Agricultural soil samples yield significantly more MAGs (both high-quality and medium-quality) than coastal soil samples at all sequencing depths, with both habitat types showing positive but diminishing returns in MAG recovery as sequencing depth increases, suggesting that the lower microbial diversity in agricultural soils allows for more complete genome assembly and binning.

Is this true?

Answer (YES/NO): NO